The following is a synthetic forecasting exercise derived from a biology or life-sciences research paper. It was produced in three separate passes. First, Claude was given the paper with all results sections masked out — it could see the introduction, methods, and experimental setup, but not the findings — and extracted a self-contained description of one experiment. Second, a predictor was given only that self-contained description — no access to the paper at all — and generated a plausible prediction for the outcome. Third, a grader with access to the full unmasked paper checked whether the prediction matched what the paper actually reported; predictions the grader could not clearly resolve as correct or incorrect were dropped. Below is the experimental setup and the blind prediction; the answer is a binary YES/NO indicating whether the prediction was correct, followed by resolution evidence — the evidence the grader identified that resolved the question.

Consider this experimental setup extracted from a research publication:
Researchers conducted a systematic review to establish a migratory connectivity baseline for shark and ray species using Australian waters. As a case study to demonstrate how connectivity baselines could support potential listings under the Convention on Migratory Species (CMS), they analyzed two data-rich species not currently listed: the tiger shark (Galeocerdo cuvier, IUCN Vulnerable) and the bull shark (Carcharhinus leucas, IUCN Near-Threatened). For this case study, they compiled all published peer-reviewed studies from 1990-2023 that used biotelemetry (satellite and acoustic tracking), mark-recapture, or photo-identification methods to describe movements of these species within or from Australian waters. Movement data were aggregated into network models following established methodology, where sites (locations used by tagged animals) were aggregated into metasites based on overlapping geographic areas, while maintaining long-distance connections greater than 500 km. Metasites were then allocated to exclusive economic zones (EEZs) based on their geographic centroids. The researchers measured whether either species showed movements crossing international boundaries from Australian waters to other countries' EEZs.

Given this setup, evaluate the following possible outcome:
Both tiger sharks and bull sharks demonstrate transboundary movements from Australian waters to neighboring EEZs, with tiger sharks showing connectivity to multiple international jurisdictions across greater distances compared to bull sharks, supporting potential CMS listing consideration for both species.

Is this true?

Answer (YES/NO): NO